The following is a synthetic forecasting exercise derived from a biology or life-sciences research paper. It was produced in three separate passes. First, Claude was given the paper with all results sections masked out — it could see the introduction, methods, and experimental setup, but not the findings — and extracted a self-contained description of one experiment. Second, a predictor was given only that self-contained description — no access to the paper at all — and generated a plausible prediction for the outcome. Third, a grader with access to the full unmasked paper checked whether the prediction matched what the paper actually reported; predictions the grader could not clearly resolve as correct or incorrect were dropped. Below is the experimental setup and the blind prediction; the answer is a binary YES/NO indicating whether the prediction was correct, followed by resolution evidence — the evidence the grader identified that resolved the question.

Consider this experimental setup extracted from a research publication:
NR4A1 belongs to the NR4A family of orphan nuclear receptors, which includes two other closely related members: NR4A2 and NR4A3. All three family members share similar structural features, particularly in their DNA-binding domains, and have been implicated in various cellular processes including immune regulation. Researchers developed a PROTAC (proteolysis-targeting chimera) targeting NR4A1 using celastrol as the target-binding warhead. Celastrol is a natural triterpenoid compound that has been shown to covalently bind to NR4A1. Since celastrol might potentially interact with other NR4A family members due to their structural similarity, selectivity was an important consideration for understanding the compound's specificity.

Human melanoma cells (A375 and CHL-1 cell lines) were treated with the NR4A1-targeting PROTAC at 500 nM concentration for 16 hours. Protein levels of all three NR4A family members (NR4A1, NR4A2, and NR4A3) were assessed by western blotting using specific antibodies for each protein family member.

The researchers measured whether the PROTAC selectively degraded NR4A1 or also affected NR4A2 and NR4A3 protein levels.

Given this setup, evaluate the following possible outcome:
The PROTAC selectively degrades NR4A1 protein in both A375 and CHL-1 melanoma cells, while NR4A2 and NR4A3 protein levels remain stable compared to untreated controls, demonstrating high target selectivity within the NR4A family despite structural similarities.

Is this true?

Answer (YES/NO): YES